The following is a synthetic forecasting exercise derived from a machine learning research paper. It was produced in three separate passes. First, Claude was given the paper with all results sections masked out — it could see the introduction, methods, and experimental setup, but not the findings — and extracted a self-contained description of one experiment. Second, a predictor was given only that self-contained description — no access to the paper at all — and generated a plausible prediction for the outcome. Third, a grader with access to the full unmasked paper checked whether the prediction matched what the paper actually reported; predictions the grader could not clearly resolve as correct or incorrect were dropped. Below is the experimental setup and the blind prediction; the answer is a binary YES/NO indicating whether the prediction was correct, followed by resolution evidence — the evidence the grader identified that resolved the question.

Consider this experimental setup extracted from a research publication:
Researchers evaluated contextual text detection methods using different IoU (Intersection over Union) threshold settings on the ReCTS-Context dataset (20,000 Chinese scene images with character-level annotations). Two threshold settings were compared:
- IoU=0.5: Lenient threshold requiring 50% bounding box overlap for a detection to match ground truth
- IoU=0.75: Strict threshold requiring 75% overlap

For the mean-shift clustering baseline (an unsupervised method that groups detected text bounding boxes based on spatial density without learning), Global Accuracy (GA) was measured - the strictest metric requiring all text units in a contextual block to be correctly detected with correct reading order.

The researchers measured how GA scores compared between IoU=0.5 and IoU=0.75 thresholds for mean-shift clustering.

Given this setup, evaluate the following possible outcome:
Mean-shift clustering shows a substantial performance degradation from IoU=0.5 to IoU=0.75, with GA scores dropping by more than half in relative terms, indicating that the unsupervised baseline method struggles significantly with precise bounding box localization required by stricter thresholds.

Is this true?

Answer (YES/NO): NO